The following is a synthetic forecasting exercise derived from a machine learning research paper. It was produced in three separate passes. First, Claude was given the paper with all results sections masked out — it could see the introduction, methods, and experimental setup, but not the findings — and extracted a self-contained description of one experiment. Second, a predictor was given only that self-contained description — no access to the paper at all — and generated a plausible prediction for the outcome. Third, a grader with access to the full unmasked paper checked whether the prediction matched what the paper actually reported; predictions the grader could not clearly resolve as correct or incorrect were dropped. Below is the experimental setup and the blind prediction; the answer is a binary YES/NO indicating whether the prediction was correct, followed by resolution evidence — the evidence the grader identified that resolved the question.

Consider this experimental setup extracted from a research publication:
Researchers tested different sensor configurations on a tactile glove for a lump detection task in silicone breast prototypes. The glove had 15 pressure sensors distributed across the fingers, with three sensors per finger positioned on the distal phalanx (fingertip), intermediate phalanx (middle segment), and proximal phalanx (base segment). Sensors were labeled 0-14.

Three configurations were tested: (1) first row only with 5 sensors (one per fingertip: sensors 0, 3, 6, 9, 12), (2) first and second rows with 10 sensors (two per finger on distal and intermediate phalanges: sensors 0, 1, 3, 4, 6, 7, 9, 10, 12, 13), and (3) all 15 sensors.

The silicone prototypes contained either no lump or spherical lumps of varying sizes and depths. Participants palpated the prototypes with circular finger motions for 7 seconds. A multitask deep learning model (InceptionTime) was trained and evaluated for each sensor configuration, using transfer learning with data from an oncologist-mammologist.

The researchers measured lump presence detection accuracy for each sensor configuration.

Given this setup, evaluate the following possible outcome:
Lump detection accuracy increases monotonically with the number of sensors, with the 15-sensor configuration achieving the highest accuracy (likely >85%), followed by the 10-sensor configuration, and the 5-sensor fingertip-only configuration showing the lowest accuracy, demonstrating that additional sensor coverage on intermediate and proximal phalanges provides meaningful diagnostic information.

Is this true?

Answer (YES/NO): NO